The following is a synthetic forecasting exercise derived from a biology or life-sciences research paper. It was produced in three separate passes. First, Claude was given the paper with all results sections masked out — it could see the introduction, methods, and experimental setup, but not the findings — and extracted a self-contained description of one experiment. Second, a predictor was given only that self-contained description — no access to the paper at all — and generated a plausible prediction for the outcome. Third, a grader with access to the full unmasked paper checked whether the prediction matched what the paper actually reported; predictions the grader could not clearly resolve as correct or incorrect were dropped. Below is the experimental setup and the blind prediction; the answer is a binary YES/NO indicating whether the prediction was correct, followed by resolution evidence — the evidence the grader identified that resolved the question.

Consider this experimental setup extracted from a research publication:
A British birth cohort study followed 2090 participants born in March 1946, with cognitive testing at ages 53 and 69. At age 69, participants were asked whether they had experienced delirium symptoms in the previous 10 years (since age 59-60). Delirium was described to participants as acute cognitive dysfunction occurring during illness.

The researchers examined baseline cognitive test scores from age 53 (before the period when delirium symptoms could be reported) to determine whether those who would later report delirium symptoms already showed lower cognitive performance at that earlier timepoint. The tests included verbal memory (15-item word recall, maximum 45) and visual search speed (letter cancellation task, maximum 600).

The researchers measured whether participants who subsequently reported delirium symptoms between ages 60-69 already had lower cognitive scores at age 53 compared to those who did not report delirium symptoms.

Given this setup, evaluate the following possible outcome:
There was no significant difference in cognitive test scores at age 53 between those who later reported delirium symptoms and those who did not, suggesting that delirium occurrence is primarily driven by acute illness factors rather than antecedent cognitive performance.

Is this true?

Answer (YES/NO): NO